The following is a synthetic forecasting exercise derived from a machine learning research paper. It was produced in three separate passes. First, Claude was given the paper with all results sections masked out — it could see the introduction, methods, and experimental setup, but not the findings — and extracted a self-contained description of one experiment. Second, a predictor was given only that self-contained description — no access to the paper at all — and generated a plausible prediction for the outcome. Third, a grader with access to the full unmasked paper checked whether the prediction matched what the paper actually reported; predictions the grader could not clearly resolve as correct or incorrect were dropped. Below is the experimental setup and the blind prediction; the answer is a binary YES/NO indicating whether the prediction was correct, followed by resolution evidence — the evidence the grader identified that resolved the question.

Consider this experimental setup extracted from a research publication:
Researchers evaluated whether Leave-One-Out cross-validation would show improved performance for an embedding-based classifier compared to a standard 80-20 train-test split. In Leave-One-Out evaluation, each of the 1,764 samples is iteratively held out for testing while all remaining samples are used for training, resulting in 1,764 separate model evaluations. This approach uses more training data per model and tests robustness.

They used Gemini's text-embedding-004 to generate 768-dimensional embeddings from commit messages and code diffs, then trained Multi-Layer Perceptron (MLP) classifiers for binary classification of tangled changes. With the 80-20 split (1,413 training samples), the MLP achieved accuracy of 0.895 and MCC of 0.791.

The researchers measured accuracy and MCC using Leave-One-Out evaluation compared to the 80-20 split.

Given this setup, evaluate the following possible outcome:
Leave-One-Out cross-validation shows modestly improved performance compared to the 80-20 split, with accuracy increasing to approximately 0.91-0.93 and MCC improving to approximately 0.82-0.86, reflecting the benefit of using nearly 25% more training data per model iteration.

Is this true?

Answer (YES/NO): NO